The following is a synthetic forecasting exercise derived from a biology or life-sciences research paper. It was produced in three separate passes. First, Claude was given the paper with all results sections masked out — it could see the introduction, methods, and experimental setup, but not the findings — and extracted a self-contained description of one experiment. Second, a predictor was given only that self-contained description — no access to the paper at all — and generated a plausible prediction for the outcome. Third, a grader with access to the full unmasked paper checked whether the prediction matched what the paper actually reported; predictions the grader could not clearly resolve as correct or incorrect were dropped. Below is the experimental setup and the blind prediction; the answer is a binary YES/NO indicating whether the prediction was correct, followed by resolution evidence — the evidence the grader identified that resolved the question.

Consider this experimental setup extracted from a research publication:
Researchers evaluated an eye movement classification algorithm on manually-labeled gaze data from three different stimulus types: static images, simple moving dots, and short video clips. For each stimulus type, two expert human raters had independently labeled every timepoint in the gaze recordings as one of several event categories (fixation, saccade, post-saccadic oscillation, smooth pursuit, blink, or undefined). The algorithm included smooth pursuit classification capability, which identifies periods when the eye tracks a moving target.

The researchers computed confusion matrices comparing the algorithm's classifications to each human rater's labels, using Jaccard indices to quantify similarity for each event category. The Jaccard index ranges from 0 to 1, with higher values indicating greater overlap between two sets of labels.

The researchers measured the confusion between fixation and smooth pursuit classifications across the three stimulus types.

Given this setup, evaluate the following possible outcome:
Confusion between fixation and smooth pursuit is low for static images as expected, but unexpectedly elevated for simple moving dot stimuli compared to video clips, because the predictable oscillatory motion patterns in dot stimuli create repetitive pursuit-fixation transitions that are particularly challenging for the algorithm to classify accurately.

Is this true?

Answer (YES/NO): NO